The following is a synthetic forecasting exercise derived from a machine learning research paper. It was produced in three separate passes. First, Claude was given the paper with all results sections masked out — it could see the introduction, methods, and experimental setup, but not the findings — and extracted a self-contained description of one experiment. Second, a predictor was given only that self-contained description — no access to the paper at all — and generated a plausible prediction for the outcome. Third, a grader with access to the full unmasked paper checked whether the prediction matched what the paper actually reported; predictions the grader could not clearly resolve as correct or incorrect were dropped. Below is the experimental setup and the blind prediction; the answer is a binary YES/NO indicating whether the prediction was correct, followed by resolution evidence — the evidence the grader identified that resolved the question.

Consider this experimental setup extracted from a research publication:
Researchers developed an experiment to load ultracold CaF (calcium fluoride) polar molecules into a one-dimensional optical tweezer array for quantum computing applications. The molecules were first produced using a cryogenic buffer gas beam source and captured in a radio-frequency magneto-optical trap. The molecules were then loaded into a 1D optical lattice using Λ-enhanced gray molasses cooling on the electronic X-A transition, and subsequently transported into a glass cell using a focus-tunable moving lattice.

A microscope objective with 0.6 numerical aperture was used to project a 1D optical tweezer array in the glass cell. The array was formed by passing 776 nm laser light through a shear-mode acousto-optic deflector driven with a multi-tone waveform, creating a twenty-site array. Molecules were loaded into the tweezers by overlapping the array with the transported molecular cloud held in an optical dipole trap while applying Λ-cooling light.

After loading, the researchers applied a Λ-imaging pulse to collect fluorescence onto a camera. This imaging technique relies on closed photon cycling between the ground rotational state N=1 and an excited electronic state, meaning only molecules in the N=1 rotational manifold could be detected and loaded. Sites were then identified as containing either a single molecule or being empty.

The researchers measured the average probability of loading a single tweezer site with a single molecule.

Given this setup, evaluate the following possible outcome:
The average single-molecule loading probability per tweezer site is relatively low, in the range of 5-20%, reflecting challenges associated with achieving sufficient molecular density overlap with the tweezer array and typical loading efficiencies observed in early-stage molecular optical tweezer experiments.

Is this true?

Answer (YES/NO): NO